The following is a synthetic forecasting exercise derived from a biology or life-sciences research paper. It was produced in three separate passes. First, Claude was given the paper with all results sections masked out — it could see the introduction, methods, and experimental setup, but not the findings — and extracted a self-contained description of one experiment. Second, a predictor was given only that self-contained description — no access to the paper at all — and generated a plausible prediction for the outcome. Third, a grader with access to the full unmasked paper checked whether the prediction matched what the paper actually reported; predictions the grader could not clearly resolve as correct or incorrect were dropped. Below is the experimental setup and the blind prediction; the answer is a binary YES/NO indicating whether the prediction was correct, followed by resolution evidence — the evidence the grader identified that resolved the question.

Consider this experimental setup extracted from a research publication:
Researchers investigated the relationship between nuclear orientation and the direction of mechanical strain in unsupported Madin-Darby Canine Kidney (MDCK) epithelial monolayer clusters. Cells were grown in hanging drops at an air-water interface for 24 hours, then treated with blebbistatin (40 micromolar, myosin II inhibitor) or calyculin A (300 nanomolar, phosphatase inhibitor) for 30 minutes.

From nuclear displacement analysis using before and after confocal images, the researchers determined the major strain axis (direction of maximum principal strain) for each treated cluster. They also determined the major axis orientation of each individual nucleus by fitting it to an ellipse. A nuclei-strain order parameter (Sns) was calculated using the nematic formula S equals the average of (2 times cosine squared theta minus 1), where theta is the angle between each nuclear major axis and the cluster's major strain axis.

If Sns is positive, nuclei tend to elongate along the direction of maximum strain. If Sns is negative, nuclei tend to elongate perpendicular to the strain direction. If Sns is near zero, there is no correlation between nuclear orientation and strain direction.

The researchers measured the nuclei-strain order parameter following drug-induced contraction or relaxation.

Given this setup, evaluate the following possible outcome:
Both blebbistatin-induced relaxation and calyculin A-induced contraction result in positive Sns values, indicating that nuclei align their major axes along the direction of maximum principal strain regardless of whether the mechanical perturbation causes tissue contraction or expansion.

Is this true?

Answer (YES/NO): NO